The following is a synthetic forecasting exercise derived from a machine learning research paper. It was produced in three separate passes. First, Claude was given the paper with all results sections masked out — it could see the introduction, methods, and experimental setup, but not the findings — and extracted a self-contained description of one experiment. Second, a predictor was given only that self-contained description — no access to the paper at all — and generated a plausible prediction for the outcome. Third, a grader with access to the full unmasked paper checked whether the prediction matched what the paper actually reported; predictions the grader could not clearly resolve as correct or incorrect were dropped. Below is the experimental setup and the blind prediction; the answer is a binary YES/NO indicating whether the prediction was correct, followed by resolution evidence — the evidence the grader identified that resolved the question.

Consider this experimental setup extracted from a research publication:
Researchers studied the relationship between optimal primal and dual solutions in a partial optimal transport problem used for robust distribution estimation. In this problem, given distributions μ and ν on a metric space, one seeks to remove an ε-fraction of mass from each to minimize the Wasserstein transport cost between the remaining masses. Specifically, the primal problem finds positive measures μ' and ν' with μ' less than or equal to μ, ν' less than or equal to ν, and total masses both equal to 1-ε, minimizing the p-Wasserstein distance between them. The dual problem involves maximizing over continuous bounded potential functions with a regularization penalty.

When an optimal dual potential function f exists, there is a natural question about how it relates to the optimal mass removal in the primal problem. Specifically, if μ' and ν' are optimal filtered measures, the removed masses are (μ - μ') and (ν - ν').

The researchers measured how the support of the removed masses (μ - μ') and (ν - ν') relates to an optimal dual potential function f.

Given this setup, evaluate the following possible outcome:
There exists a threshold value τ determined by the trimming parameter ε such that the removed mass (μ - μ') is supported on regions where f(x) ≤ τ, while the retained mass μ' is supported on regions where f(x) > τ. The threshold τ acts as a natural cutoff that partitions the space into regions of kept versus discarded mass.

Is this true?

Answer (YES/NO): NO